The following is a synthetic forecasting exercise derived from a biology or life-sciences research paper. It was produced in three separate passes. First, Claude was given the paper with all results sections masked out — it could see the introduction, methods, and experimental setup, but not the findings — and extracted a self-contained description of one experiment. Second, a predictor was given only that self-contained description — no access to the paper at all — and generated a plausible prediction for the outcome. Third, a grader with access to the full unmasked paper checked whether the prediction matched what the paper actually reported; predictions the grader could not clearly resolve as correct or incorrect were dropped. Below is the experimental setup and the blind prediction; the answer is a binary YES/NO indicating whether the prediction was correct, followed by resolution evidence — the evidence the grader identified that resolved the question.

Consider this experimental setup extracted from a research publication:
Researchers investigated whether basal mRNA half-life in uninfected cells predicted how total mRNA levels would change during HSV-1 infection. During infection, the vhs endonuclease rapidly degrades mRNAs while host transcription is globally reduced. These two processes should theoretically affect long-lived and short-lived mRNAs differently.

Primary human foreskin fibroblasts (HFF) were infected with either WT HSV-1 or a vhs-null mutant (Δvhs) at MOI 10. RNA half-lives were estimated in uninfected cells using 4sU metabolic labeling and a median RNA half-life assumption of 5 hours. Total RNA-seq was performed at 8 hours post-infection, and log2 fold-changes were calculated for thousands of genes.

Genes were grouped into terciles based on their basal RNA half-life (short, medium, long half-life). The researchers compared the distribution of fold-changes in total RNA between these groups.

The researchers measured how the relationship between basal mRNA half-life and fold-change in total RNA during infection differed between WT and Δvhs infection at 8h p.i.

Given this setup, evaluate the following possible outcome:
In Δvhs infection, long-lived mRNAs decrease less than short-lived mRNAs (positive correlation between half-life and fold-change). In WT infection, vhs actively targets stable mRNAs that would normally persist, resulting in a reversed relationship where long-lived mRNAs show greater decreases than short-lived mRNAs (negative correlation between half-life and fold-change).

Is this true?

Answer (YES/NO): YES